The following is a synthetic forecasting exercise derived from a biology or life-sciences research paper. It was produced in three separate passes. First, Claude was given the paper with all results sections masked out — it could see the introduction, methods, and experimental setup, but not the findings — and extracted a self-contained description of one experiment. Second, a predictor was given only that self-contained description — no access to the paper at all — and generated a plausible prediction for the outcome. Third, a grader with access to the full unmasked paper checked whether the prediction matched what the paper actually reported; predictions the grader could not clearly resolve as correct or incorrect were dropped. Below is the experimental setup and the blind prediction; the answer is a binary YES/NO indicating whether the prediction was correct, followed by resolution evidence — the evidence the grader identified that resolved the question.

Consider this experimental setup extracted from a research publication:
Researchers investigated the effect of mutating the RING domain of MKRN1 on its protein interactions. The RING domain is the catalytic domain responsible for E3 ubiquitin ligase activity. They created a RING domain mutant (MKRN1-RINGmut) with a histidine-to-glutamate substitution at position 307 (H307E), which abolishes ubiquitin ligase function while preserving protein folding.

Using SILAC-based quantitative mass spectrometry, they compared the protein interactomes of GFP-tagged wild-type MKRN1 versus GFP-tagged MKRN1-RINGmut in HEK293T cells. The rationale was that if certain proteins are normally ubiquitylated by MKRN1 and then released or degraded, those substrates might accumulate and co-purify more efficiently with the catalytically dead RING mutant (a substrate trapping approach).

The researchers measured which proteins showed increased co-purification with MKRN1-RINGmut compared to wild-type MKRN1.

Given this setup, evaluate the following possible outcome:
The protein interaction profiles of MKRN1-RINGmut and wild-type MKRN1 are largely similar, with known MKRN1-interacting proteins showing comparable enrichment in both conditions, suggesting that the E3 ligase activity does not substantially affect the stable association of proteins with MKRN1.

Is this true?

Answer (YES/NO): NO